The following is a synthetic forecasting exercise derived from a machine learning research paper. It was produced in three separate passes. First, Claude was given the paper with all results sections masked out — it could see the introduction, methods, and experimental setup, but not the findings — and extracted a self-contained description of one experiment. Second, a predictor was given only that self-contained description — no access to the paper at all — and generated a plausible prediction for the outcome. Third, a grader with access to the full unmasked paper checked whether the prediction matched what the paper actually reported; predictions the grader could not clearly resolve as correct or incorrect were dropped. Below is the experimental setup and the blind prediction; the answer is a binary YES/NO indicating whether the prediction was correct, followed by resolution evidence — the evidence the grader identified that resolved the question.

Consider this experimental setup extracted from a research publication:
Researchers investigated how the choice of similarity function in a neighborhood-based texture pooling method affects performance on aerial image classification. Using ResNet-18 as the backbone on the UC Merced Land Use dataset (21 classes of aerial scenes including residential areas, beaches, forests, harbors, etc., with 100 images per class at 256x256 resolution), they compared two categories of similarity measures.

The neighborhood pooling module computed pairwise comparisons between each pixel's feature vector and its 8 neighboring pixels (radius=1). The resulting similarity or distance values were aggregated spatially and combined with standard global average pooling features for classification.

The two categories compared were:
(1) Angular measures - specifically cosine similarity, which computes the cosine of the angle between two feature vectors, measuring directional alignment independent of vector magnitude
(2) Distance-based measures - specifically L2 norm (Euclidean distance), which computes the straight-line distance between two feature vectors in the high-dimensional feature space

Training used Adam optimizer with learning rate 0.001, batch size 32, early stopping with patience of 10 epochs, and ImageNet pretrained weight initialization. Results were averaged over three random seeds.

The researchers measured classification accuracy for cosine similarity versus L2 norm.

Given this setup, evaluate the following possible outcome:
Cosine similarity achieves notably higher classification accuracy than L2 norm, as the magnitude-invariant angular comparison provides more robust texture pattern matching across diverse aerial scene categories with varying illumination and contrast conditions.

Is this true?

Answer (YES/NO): NO